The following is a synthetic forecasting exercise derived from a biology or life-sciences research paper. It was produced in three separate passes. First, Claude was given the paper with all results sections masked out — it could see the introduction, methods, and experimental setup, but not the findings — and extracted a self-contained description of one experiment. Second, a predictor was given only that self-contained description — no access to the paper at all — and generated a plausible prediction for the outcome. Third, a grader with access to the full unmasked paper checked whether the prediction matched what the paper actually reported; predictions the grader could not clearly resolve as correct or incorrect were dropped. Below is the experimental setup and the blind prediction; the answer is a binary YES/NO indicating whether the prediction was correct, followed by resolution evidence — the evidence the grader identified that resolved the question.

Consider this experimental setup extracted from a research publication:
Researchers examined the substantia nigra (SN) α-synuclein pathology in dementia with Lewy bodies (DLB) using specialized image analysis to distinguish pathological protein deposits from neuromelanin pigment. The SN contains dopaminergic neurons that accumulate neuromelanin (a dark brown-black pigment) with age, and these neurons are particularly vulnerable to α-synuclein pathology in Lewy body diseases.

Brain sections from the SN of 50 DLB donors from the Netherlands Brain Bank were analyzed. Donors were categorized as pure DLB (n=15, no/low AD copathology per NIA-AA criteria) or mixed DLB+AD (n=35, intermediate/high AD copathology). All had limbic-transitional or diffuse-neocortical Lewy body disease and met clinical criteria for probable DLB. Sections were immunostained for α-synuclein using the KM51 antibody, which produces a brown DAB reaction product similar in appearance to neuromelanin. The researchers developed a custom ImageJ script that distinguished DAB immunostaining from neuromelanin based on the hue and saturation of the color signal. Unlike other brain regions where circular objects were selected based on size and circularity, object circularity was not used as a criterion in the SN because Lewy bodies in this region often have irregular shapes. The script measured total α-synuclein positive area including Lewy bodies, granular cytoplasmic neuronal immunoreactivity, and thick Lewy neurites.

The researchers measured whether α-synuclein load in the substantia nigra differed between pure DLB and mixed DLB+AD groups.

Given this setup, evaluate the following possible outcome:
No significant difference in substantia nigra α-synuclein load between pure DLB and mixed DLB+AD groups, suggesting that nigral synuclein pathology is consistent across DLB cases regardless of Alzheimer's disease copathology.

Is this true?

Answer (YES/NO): YES